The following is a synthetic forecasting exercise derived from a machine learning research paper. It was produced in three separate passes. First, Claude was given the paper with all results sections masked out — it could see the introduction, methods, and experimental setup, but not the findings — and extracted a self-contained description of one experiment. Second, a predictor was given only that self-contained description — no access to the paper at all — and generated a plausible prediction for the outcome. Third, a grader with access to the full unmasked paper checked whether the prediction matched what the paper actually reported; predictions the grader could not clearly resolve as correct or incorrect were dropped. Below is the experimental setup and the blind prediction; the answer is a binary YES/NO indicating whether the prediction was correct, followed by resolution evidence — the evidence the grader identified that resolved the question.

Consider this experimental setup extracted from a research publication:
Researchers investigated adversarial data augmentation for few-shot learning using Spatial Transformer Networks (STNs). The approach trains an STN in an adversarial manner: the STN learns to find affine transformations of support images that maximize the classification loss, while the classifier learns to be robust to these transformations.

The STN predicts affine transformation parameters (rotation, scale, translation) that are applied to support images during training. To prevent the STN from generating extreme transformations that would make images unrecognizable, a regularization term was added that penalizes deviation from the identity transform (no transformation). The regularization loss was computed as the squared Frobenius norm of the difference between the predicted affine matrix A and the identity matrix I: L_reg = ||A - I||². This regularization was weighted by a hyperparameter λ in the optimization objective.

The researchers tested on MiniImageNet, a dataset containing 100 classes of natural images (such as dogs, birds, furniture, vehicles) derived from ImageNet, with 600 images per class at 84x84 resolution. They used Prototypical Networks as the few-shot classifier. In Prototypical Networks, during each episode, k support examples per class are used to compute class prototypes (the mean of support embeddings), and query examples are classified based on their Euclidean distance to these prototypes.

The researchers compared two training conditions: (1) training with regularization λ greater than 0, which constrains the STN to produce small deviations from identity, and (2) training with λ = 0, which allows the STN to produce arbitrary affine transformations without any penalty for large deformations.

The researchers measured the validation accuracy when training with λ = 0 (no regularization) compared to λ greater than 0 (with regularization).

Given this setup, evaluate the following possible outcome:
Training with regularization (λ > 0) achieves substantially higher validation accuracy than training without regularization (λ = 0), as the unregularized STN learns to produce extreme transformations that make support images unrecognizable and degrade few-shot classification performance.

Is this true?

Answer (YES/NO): YES